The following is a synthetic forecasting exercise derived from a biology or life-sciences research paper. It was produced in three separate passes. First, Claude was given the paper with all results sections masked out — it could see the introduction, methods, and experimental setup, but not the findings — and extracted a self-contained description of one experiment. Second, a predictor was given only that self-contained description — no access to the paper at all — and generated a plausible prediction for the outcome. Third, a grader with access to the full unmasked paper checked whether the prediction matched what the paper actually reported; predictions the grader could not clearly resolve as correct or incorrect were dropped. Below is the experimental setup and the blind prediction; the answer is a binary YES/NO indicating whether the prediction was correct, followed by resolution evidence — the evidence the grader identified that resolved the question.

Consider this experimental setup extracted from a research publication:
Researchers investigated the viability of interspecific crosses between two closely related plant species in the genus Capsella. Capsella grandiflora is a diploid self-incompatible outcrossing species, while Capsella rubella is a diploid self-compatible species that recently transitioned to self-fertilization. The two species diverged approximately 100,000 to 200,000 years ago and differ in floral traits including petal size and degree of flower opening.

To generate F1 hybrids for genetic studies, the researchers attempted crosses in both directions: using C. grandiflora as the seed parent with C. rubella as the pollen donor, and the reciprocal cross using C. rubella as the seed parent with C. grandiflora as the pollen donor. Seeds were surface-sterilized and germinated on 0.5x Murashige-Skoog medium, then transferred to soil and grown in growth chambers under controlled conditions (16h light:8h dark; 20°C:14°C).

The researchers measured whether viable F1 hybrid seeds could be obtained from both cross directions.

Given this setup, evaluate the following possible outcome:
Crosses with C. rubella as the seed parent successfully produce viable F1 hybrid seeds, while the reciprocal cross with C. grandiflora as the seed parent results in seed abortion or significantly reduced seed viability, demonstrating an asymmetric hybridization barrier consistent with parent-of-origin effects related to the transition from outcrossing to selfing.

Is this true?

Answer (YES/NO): NO